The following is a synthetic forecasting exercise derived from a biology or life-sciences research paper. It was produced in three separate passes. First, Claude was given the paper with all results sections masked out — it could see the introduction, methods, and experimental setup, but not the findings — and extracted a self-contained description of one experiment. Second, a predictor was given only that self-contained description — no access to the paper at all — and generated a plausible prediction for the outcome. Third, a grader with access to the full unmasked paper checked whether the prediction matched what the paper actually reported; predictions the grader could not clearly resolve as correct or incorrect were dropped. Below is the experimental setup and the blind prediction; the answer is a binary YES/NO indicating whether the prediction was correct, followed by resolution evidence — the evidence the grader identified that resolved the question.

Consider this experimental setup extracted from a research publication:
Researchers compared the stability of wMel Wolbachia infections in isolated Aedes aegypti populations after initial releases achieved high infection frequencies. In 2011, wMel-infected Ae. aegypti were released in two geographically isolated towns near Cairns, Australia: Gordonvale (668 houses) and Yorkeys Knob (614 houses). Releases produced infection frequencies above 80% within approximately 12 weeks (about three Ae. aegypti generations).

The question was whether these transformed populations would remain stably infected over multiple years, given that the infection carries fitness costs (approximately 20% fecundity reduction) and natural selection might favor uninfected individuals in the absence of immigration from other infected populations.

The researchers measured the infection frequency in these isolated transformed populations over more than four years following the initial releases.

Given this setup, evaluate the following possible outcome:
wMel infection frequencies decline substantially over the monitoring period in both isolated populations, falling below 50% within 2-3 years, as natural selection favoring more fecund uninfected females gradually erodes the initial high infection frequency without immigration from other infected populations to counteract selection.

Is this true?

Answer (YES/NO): NO